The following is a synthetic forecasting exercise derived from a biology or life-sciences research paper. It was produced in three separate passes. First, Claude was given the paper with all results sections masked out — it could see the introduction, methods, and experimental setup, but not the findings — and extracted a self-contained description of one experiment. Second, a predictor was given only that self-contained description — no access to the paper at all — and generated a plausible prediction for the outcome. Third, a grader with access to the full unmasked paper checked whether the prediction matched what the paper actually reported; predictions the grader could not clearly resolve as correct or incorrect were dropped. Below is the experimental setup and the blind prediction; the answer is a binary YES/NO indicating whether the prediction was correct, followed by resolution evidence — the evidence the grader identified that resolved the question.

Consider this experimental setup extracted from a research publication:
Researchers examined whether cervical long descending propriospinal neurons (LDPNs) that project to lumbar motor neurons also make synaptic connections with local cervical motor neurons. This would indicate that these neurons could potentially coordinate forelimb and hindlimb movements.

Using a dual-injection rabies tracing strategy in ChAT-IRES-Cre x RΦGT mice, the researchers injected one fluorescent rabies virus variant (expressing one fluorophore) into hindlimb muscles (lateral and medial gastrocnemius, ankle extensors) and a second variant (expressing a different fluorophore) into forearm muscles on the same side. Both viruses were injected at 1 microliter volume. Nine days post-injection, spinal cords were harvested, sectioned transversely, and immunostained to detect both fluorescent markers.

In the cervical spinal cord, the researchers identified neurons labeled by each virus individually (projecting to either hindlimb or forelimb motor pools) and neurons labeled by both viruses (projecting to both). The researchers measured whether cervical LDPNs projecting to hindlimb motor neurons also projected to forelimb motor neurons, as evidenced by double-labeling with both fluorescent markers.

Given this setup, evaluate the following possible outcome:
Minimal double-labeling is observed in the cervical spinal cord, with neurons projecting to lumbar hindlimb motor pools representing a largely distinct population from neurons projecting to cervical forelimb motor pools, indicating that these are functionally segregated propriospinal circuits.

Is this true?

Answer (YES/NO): NO